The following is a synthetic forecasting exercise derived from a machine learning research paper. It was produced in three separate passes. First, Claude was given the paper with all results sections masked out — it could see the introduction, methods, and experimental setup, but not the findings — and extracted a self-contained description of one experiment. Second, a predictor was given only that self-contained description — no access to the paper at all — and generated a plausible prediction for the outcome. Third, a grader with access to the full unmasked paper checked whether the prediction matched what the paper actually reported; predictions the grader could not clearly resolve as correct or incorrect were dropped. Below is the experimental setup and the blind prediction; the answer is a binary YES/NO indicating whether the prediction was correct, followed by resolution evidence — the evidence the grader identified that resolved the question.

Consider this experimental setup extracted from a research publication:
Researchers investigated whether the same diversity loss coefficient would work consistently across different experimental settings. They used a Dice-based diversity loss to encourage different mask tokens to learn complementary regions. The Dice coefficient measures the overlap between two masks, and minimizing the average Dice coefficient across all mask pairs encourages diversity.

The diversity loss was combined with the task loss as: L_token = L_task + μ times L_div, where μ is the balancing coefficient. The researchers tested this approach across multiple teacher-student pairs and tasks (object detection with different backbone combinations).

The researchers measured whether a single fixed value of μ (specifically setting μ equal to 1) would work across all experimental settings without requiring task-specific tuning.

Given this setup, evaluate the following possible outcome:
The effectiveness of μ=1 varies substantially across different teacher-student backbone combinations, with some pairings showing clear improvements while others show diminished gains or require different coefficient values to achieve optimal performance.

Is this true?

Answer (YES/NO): NO